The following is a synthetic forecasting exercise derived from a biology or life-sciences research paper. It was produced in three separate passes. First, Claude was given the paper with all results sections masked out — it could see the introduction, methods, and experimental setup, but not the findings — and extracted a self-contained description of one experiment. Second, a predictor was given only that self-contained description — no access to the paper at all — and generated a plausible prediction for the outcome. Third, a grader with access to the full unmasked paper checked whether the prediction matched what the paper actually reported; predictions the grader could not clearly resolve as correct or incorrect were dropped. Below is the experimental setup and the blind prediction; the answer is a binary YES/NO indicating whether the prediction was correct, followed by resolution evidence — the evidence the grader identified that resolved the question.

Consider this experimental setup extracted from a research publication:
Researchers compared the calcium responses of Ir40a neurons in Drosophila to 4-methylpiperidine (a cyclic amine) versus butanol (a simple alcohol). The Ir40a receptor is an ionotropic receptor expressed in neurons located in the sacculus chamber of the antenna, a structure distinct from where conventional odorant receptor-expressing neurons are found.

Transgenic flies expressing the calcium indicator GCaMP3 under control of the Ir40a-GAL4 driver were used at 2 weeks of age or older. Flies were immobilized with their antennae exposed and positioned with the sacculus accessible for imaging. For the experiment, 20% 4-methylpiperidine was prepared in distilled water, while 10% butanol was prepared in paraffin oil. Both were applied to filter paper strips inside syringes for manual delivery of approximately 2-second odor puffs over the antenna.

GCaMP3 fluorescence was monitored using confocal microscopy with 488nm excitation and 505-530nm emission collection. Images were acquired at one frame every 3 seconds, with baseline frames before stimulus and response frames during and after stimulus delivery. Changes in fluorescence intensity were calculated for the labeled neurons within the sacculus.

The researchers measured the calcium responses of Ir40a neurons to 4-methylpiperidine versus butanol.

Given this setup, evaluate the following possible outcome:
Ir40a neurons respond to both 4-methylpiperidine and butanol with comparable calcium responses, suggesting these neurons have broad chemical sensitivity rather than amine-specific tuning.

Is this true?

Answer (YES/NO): NO